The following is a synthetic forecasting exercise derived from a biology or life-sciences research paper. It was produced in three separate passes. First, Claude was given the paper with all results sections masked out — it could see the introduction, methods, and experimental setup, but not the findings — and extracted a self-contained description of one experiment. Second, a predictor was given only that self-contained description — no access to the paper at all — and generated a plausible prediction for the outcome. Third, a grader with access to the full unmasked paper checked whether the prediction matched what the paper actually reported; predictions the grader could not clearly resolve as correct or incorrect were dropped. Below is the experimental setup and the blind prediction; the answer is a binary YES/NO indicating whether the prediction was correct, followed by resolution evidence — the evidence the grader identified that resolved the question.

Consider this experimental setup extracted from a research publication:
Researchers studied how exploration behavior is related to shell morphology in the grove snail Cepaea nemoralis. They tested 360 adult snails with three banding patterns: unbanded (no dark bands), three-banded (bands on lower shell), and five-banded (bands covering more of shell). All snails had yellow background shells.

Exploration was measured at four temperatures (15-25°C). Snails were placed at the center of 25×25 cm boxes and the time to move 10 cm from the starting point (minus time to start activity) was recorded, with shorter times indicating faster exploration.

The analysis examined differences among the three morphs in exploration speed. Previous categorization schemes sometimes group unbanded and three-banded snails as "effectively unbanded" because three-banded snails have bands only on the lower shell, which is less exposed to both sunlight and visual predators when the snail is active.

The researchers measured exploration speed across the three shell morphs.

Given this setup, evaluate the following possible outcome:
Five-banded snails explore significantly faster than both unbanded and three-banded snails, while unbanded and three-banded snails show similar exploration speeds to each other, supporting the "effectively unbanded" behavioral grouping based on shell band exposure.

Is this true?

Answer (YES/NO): NO